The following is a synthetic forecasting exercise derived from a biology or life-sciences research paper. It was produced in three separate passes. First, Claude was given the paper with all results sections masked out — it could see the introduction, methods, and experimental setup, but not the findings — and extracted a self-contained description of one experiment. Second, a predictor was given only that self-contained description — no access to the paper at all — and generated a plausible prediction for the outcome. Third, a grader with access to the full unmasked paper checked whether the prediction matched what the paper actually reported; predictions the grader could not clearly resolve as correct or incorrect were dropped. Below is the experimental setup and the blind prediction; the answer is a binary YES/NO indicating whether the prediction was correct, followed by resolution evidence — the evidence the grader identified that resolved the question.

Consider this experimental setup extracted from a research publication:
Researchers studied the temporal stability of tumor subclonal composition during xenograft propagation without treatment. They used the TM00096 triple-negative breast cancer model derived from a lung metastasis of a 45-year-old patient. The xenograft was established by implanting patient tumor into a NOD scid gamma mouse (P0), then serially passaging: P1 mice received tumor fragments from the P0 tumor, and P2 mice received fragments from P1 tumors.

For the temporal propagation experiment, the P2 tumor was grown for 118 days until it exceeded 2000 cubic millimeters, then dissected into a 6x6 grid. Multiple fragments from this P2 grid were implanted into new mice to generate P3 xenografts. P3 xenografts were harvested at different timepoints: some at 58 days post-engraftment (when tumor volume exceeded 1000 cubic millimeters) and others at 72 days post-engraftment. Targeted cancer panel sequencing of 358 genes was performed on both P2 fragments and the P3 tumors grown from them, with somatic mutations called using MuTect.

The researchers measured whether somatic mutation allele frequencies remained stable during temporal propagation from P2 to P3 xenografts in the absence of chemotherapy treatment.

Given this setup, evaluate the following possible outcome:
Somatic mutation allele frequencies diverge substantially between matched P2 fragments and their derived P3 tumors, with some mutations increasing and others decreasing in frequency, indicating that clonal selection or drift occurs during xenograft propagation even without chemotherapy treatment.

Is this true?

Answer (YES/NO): YES